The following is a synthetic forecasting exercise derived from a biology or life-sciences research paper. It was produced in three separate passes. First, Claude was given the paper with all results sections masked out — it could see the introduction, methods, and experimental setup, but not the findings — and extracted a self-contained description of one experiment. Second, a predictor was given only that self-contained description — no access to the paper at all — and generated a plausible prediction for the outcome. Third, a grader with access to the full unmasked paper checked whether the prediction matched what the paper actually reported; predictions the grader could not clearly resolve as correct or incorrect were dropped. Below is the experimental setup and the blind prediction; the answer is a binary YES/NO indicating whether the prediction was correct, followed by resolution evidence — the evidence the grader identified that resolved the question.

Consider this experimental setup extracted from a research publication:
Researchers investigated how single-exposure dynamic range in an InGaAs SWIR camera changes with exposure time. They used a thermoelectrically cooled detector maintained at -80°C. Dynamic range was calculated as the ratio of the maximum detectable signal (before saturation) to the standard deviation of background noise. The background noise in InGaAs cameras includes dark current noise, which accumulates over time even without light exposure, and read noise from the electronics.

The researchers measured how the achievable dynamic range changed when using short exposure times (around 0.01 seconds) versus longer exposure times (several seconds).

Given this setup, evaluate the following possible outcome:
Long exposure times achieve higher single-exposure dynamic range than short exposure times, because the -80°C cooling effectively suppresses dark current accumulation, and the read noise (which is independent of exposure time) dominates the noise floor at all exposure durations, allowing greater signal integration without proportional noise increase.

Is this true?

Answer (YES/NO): NO